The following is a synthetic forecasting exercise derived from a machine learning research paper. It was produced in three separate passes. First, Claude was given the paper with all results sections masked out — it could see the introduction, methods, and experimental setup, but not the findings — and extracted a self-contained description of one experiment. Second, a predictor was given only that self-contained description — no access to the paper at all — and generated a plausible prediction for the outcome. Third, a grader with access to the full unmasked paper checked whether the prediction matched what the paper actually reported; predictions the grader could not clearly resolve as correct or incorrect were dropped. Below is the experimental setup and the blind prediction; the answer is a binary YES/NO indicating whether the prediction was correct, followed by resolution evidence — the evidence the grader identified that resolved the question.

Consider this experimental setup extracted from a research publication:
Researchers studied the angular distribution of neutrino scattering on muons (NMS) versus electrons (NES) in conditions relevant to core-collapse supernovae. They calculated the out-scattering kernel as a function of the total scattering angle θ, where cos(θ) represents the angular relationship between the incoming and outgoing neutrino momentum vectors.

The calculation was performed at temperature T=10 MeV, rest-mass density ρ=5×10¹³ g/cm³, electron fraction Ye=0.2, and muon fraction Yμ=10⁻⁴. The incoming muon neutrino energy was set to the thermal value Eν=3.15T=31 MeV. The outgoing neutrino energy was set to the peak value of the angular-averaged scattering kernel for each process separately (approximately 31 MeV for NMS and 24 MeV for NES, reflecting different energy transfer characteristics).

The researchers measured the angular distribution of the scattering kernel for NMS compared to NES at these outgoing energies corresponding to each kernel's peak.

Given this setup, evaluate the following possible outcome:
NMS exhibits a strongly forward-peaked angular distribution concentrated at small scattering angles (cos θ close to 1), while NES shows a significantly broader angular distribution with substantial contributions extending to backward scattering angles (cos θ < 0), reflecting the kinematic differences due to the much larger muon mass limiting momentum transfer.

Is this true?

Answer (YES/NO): NO